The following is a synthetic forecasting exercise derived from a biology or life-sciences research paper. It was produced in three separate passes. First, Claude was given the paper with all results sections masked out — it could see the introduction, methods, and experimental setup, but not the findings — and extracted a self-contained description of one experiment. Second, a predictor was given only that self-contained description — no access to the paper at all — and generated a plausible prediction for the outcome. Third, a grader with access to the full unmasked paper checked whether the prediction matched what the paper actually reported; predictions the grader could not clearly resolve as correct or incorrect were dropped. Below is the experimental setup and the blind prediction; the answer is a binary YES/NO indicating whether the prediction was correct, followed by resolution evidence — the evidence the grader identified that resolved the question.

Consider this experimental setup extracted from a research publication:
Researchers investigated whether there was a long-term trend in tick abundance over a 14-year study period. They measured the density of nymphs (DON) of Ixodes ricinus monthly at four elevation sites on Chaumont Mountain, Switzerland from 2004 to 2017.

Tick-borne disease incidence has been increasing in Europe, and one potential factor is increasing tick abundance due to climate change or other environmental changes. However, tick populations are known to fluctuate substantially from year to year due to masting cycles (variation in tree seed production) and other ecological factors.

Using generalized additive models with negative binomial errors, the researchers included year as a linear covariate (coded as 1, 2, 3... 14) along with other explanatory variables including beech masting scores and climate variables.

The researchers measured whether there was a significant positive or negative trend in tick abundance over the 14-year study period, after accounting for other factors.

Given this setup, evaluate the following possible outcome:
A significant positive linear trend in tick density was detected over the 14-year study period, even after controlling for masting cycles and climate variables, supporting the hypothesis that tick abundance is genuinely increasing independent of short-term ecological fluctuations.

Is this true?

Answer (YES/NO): NO